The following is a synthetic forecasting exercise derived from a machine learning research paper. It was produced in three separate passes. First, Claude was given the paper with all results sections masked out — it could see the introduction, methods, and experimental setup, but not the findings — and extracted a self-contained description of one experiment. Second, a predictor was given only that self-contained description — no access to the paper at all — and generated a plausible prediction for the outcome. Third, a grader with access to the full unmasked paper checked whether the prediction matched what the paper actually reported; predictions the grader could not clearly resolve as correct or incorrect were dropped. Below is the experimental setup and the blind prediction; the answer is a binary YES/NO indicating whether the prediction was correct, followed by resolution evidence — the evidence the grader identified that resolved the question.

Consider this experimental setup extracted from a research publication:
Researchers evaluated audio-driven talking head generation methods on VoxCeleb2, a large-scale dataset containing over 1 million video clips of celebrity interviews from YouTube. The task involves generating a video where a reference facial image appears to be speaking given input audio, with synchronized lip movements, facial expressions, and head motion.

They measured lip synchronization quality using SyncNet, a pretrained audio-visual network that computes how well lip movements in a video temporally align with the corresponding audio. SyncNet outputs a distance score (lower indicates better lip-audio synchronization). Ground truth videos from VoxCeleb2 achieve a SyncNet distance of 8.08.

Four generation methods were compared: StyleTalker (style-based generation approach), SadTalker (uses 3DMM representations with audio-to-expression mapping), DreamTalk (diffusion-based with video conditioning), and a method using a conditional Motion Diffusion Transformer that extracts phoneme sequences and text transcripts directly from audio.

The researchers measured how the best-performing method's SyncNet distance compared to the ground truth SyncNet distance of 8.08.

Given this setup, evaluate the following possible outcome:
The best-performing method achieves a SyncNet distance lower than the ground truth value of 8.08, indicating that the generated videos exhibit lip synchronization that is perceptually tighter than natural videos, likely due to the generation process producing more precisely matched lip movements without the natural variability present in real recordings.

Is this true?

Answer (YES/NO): NO